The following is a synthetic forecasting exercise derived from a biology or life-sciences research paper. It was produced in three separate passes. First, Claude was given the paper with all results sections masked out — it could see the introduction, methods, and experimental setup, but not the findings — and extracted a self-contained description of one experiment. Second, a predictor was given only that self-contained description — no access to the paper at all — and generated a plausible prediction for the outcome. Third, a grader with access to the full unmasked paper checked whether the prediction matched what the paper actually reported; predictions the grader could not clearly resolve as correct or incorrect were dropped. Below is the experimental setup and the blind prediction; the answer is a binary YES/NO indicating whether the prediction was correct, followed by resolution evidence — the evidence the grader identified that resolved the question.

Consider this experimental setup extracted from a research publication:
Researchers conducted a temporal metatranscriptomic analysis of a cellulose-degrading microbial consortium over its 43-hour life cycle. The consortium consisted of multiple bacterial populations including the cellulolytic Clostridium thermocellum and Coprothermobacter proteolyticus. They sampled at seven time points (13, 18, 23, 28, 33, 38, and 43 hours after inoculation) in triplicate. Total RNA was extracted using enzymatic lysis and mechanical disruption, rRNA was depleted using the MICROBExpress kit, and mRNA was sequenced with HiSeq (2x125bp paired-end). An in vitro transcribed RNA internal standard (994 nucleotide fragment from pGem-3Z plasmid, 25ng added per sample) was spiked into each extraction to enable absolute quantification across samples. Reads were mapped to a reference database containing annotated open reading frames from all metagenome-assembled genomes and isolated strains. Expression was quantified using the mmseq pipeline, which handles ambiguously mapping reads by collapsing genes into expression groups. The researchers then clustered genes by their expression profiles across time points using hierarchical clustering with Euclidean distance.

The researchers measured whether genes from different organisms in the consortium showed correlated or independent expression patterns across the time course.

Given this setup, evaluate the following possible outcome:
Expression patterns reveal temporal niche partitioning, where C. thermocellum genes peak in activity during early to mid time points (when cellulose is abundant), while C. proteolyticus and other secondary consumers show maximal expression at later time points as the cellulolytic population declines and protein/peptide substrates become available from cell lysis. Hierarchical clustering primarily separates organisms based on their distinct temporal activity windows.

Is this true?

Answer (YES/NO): NO